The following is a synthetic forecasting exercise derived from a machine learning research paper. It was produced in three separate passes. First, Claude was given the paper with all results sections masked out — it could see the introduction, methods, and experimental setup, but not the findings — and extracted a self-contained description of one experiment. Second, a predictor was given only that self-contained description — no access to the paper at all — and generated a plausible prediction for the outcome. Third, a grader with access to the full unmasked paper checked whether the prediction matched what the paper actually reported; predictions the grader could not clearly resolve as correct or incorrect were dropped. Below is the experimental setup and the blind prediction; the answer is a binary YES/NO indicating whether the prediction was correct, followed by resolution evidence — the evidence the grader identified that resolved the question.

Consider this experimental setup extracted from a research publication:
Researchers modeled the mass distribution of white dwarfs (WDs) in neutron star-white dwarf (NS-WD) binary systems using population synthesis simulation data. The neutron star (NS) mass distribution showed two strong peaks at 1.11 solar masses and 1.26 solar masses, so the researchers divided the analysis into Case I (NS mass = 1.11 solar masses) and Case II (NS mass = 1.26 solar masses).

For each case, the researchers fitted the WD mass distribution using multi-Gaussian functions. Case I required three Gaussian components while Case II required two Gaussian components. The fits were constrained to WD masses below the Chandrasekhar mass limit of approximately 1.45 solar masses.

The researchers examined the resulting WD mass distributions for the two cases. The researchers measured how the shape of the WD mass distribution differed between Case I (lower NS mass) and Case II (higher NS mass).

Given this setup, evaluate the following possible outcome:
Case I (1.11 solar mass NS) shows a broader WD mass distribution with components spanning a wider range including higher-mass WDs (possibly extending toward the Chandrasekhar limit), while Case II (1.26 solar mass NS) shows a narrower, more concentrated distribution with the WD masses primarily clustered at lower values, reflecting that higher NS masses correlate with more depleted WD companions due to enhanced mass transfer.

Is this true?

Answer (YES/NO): YES